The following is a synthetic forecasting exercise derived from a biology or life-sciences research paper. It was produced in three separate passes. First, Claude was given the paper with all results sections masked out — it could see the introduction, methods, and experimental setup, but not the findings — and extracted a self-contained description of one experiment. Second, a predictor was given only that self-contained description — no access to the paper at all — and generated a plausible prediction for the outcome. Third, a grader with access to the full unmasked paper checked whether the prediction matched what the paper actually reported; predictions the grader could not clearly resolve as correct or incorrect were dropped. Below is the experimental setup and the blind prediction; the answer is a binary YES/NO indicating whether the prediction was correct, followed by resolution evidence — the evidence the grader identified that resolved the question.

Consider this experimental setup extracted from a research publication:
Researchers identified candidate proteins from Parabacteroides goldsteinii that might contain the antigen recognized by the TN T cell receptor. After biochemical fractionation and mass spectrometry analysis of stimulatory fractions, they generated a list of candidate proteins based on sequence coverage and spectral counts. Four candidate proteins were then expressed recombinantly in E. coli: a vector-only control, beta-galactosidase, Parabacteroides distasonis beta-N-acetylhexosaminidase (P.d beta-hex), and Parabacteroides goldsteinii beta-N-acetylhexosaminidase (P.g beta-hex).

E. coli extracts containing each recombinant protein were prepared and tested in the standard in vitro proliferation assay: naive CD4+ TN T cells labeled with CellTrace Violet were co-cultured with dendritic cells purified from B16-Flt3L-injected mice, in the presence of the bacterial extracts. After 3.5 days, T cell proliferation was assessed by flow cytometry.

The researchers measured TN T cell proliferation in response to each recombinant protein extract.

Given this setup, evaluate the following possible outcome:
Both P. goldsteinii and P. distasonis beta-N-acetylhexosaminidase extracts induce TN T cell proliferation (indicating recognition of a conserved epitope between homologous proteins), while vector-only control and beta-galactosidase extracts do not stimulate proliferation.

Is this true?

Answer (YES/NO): NO